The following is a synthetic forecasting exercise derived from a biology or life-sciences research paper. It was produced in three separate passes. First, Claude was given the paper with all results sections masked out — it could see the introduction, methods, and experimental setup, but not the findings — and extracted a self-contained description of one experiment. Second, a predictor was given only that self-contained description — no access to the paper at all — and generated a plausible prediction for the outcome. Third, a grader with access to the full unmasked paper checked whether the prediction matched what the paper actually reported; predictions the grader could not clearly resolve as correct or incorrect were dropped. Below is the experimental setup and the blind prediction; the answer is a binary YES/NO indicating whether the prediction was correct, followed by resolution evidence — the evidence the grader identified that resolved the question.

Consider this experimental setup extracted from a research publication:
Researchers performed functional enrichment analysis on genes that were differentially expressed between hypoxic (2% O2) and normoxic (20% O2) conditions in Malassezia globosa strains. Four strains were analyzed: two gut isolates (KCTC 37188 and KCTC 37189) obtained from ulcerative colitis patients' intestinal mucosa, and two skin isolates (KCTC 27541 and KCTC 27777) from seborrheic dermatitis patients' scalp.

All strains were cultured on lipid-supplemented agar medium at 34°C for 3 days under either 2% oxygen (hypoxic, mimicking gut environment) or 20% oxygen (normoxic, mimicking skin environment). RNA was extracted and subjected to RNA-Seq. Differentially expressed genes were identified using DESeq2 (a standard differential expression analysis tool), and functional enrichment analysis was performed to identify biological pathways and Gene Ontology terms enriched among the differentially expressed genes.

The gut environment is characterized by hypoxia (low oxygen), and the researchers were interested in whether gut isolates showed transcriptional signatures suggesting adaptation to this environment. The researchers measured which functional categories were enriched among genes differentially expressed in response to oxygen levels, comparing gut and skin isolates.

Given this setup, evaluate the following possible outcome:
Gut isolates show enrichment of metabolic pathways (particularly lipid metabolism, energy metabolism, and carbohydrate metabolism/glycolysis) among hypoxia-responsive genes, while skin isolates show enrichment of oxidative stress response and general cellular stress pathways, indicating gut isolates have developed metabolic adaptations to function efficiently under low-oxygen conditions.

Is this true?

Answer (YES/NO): NO